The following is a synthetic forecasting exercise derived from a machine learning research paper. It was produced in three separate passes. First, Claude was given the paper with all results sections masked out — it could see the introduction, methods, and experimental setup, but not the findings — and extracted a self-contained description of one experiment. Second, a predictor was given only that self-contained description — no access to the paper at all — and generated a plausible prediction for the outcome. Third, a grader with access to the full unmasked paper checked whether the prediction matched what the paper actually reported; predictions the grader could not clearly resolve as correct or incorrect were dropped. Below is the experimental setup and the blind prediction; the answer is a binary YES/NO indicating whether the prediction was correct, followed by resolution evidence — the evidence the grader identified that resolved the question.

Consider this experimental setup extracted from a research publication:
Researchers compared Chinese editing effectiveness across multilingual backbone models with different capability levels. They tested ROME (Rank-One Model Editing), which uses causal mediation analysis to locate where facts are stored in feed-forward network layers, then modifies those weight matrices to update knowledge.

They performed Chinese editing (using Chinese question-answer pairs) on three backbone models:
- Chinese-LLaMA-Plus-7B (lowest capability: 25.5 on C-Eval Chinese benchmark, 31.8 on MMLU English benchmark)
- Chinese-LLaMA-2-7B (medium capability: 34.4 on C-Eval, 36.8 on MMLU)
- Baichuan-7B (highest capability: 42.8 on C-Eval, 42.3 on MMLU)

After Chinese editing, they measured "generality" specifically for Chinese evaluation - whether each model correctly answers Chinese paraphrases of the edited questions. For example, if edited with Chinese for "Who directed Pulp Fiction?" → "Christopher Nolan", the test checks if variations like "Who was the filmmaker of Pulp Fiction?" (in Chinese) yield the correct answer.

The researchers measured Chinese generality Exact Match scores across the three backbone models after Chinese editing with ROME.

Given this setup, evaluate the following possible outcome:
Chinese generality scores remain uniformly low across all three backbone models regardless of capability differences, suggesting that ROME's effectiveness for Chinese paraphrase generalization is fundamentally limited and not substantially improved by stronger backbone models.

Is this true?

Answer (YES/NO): NO